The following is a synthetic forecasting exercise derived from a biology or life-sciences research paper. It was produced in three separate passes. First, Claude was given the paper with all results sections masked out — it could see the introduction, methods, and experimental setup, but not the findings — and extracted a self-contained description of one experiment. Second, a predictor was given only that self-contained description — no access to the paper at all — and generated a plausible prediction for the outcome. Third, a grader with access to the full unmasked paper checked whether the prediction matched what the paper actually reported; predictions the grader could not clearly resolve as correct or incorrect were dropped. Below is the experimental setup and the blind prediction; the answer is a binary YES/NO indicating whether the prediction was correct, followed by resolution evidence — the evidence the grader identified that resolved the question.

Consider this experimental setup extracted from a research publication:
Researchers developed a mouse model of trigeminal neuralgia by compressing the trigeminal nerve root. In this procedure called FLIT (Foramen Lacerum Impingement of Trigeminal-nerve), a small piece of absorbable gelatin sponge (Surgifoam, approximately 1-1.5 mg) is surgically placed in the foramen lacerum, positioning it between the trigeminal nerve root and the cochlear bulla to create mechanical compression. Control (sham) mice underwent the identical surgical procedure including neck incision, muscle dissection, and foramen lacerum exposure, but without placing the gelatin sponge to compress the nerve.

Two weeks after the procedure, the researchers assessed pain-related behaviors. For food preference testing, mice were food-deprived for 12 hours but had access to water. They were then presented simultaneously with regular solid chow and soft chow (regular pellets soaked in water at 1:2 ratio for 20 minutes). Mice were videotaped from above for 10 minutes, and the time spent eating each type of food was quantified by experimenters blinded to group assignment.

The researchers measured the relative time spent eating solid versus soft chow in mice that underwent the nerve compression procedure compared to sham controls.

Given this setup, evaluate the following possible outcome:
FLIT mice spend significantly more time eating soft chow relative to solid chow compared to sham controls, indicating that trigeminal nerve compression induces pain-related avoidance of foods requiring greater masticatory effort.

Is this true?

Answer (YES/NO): YES